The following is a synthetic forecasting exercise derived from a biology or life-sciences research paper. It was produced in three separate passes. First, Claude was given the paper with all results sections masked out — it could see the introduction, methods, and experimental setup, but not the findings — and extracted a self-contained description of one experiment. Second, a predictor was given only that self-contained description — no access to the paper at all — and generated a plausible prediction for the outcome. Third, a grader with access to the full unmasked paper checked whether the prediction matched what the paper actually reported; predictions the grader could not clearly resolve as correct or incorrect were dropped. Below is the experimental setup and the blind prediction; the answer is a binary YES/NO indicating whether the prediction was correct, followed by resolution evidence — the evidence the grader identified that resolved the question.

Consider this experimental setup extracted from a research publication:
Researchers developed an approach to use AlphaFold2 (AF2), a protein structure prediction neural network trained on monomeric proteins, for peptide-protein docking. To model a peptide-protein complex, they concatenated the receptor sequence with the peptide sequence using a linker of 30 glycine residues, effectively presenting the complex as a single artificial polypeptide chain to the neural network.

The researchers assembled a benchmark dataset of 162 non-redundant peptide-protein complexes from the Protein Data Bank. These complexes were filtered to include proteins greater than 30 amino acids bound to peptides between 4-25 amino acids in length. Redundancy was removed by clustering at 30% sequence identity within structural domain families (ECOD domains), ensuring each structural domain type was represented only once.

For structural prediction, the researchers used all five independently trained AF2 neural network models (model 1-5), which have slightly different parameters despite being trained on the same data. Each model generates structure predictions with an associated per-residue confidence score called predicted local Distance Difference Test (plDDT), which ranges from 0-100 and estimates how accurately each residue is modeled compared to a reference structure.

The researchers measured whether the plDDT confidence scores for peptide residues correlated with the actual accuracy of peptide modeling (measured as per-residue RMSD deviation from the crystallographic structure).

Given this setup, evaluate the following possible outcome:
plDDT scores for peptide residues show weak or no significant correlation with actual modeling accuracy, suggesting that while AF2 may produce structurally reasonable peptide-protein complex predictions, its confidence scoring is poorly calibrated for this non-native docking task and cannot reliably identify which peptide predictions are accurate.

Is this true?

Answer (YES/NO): NO